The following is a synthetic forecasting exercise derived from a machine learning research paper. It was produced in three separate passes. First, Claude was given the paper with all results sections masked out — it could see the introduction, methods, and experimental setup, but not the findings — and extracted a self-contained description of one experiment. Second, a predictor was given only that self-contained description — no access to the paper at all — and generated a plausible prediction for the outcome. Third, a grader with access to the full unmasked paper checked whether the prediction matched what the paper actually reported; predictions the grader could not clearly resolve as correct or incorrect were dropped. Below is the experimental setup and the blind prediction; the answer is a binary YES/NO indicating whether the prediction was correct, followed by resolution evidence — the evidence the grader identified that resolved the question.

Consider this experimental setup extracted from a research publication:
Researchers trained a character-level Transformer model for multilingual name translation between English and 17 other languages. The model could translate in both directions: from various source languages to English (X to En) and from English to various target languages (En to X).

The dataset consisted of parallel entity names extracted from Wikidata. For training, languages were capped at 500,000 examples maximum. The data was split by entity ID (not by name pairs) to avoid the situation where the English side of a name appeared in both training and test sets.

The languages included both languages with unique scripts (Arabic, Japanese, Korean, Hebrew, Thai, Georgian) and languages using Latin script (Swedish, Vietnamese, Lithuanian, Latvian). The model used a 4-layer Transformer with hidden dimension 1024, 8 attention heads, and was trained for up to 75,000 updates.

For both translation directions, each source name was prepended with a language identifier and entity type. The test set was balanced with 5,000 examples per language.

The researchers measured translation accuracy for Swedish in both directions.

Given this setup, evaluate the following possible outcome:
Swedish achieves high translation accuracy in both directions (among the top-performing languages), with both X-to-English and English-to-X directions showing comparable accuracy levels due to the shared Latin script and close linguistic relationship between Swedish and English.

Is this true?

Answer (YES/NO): YES